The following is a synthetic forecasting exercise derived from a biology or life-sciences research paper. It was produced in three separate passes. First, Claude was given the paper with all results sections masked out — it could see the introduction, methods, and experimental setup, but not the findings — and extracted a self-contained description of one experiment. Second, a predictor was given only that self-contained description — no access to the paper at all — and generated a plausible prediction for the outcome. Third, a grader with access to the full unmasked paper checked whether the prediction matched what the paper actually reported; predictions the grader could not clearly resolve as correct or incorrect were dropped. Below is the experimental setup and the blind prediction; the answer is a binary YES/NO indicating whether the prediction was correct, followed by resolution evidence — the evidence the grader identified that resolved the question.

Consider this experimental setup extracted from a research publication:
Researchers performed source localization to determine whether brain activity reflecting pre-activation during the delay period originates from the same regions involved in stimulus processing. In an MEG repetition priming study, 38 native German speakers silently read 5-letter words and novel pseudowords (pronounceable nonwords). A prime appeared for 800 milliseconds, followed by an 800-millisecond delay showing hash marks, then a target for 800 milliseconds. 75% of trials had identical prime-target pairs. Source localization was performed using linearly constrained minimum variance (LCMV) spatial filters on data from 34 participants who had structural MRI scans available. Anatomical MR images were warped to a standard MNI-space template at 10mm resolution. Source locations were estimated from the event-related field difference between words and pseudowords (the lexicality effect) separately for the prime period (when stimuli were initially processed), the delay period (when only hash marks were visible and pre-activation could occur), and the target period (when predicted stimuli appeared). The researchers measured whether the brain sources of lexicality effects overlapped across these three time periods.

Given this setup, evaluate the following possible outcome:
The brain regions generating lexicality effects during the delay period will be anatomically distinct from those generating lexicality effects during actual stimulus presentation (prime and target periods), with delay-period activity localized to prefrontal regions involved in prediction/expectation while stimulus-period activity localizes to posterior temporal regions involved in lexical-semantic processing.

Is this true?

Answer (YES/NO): NO